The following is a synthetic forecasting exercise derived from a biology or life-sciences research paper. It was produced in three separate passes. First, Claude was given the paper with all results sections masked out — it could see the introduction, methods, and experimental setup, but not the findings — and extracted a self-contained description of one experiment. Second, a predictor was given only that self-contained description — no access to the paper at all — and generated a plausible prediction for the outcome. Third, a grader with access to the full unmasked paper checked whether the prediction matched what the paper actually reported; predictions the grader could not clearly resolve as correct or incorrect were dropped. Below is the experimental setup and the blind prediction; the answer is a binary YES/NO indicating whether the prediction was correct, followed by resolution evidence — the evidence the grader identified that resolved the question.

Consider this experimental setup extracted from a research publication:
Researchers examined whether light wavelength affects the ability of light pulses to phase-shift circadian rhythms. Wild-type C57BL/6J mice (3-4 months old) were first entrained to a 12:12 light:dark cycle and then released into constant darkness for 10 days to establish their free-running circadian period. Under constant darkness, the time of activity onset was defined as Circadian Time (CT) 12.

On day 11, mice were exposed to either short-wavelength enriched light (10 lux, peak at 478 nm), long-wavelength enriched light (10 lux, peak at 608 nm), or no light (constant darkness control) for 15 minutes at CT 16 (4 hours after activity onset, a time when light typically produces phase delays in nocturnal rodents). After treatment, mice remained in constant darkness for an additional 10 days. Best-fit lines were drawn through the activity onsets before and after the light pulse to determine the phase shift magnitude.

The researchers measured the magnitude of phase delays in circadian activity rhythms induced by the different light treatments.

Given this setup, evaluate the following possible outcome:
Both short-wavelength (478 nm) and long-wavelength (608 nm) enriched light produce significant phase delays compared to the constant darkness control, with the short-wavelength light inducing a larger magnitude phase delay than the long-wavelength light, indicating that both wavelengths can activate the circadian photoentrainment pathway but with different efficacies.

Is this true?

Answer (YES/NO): NO